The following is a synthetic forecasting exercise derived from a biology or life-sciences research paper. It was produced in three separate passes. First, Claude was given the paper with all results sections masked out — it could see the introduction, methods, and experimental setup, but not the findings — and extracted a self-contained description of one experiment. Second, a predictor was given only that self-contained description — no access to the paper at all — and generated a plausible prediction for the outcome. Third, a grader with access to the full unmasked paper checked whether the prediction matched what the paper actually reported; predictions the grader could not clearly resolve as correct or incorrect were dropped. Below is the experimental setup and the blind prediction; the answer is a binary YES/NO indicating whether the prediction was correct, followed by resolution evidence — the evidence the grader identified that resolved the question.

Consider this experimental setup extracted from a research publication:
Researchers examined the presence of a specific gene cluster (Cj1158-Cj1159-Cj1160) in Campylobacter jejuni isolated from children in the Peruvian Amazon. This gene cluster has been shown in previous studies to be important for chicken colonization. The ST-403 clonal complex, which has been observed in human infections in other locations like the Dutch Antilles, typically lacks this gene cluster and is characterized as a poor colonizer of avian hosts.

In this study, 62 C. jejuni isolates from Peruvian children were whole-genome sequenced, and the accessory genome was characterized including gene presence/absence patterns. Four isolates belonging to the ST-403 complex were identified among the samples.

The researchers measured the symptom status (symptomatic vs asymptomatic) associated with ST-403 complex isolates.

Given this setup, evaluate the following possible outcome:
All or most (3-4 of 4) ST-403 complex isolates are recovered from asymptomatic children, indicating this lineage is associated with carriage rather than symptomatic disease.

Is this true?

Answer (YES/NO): YES